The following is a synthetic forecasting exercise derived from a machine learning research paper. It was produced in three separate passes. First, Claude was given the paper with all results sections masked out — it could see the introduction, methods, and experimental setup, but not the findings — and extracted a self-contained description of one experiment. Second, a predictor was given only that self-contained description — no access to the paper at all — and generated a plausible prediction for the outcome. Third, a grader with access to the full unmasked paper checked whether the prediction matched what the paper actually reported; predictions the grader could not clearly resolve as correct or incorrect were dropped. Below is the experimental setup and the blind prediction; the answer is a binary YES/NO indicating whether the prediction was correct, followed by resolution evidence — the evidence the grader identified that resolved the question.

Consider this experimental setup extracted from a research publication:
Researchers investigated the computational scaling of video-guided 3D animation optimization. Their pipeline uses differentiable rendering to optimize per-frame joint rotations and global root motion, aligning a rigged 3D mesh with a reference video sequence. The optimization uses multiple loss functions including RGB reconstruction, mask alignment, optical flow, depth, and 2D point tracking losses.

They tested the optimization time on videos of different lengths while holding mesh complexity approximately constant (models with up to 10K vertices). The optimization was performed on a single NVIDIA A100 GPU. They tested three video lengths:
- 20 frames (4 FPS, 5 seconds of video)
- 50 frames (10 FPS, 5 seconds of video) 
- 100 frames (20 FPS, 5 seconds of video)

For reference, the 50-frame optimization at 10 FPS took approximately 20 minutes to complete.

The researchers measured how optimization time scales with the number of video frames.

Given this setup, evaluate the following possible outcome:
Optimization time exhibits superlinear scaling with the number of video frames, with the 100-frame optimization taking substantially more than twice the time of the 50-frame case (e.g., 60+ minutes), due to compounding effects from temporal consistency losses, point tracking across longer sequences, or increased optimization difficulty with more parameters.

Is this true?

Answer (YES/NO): NO